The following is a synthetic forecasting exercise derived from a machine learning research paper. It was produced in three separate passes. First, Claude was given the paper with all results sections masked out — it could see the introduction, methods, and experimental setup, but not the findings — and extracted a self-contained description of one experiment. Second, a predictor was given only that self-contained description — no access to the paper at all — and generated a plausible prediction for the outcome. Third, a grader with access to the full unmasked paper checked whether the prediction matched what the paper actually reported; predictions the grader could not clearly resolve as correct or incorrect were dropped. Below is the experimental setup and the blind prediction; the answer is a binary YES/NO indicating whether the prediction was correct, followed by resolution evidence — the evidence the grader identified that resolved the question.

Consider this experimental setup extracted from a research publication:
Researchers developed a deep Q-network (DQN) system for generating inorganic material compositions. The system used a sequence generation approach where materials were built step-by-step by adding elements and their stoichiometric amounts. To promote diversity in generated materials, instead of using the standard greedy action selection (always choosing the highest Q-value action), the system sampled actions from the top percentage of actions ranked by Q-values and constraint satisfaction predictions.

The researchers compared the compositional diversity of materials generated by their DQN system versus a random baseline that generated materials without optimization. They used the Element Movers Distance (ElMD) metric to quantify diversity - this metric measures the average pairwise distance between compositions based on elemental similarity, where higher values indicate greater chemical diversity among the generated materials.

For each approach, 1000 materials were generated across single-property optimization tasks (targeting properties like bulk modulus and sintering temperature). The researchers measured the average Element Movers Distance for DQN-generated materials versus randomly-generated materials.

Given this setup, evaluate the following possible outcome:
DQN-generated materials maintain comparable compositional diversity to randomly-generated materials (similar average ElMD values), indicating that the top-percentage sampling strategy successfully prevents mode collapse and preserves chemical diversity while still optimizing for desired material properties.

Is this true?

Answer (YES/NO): NO